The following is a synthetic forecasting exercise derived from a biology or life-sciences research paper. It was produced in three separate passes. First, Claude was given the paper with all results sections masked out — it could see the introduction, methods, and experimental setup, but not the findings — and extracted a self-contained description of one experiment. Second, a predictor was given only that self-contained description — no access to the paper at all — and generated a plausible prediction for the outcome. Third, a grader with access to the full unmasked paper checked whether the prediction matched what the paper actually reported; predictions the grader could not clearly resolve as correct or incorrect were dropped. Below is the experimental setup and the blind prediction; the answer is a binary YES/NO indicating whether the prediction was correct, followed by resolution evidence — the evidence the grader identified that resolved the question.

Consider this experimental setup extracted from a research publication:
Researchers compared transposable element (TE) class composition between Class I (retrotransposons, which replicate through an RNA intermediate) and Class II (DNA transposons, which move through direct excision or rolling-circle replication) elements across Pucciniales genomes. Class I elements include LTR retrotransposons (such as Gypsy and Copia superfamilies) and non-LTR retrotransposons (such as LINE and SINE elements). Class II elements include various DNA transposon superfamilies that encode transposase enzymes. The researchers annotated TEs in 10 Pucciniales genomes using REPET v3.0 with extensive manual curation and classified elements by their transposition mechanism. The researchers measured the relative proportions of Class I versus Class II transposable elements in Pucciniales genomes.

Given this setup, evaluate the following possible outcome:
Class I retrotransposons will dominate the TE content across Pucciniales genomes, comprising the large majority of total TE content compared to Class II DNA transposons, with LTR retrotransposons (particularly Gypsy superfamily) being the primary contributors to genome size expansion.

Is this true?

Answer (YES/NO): NO